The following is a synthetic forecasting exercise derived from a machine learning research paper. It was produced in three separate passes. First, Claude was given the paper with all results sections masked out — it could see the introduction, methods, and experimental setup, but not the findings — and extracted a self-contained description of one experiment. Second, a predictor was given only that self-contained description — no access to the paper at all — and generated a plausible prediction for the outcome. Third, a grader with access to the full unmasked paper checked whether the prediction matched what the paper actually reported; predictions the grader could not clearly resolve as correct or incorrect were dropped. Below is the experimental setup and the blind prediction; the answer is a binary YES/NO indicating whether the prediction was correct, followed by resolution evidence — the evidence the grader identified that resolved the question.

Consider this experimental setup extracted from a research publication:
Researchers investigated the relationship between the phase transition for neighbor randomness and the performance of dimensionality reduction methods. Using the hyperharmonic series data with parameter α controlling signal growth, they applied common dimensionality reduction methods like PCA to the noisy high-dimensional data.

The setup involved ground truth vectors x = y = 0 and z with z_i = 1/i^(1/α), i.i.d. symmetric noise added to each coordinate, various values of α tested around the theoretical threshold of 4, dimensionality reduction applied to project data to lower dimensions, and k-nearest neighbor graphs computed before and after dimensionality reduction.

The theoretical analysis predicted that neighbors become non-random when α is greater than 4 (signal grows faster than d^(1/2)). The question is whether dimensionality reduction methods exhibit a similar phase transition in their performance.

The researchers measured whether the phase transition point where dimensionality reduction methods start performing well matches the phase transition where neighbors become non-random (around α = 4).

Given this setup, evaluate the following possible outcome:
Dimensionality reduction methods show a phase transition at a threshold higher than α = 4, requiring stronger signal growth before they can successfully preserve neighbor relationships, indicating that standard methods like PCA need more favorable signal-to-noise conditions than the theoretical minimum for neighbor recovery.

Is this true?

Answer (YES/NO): NO